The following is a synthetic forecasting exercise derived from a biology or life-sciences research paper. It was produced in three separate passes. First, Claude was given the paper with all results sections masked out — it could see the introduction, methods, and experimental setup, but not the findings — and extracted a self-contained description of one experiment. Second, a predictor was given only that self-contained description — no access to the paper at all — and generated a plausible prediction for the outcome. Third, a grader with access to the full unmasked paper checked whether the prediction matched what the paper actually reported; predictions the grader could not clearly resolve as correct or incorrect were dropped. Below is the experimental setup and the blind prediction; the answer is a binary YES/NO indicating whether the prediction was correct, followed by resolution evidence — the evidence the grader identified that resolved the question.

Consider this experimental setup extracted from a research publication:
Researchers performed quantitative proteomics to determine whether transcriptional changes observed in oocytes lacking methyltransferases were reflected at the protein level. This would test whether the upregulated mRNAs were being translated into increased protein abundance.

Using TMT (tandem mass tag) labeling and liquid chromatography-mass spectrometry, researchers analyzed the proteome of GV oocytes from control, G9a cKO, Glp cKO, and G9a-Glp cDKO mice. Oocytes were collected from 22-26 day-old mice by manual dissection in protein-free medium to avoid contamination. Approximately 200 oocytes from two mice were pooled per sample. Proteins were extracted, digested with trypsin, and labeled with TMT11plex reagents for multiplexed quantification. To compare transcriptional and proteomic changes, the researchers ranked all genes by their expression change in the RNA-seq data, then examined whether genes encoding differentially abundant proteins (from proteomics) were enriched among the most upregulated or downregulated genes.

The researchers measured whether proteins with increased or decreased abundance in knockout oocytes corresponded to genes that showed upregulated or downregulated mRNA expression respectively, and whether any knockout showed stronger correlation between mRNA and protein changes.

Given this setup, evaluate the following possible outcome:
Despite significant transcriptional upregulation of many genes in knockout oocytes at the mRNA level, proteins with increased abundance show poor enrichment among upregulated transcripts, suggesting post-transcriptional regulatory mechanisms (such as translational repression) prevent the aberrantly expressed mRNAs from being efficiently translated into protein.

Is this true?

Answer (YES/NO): NO